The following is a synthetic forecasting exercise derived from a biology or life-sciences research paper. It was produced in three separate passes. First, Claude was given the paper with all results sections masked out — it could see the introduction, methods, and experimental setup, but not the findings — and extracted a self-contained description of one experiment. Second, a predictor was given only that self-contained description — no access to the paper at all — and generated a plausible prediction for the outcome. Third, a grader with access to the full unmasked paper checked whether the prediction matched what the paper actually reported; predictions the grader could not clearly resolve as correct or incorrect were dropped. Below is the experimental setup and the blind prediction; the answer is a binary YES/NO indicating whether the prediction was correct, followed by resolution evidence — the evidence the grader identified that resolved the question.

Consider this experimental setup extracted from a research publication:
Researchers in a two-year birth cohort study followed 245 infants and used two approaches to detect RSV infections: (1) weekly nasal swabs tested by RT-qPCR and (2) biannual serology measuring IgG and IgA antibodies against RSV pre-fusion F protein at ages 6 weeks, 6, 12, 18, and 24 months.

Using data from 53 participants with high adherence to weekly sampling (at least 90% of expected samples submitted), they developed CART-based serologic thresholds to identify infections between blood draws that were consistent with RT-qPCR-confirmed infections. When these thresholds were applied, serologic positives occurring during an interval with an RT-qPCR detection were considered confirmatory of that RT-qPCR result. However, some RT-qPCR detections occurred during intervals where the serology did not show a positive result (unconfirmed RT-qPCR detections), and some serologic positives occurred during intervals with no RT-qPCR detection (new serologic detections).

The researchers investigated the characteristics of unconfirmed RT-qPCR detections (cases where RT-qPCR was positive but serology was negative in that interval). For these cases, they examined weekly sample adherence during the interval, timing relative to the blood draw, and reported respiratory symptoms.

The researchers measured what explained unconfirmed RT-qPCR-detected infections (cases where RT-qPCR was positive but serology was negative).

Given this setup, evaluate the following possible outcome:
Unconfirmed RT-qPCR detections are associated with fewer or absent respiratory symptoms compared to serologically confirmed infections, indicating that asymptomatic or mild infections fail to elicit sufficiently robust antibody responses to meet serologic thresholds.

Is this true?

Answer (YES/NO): YES